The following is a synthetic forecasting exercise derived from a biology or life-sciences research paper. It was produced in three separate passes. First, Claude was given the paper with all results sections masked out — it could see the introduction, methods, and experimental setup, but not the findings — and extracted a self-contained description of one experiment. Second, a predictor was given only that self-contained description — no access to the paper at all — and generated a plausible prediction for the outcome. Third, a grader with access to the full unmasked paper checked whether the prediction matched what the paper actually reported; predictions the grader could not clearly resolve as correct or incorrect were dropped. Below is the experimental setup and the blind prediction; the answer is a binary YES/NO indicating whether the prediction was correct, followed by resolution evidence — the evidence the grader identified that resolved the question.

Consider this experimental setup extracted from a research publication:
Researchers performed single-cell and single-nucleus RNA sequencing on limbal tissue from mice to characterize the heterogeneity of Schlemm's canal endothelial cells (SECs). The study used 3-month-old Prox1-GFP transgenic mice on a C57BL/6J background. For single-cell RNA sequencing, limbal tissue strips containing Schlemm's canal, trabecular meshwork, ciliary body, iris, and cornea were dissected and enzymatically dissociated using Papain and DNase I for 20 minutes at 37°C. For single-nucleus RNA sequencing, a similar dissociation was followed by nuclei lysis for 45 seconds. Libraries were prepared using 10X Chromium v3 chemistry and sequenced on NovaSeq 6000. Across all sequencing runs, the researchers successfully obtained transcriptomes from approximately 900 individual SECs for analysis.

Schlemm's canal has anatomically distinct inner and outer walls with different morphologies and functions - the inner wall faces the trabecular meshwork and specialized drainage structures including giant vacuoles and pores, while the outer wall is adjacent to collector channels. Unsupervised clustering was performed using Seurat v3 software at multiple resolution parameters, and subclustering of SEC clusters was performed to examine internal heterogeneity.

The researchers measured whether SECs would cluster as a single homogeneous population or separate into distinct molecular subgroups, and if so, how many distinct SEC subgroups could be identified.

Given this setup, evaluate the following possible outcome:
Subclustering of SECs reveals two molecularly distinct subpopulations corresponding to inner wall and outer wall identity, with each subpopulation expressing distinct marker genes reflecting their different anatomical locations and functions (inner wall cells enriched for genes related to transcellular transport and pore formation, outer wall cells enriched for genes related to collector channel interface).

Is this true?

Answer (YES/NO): NO